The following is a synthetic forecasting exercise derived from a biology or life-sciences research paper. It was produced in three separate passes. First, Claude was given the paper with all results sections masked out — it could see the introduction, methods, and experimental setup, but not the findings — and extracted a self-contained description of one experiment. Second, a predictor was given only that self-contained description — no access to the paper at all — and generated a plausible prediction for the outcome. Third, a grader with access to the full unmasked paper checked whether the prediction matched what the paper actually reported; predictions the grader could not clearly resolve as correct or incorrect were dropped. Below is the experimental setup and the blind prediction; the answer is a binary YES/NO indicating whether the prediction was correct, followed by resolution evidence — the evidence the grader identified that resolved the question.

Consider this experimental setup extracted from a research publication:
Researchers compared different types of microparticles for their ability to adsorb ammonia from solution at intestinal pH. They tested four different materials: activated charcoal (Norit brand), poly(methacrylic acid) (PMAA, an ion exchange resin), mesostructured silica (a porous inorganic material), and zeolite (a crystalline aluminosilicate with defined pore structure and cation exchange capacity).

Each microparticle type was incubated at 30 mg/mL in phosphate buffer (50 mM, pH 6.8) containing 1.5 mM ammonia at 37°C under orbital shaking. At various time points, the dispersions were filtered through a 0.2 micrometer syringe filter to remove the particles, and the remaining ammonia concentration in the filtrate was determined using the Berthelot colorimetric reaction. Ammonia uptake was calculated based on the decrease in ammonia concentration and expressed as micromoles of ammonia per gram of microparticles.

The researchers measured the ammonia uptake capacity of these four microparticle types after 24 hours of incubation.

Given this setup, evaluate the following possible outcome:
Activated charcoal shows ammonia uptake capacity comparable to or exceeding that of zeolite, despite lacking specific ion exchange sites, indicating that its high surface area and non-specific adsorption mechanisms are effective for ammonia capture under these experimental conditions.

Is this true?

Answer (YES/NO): NO